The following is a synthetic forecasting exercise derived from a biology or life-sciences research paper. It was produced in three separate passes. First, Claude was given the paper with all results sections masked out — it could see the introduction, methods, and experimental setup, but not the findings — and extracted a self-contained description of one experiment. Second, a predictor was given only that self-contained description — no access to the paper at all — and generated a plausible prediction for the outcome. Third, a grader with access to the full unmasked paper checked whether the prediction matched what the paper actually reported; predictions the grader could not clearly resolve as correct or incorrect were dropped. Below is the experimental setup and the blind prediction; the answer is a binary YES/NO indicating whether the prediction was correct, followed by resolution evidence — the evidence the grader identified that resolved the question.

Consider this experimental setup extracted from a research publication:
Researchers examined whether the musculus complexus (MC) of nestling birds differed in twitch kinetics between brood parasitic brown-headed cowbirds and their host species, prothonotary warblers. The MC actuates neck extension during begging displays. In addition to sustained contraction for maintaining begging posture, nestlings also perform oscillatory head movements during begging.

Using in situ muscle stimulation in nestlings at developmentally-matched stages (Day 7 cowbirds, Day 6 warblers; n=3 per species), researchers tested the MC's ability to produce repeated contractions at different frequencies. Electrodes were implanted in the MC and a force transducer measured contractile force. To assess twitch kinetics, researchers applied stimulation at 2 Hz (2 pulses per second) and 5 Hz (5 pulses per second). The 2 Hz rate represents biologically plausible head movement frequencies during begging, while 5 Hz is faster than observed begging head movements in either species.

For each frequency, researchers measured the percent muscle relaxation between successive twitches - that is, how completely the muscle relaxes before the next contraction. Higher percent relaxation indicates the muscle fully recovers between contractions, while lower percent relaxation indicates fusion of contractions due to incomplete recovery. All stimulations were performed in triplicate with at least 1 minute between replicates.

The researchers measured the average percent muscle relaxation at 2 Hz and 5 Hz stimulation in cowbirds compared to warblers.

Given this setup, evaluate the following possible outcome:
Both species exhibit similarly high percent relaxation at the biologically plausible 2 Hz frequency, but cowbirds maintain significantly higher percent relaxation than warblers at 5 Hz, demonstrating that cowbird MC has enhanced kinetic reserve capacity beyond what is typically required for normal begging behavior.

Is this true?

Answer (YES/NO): NO